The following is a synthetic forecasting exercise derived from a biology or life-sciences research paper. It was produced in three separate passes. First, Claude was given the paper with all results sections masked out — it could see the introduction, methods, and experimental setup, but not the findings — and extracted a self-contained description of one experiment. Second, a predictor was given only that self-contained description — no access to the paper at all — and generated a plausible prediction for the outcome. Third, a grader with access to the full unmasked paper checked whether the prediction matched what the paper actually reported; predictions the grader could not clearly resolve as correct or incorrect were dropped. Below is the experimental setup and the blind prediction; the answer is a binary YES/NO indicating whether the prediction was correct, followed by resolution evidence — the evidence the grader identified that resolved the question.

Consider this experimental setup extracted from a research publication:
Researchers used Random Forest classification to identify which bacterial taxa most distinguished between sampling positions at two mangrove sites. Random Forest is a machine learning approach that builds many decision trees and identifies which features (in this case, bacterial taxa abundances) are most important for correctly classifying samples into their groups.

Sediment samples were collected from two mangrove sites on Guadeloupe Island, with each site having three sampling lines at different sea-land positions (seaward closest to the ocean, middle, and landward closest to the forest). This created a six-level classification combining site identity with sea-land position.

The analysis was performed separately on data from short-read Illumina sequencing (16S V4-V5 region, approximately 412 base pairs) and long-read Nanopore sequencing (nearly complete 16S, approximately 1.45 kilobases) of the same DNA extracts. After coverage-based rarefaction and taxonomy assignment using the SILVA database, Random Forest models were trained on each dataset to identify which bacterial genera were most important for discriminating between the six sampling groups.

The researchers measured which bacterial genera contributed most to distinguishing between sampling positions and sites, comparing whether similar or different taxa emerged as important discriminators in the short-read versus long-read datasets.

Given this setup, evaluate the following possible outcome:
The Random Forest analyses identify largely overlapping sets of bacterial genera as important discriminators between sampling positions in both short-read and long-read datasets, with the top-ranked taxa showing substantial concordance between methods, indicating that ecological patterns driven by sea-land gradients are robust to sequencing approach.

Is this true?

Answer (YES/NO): NO